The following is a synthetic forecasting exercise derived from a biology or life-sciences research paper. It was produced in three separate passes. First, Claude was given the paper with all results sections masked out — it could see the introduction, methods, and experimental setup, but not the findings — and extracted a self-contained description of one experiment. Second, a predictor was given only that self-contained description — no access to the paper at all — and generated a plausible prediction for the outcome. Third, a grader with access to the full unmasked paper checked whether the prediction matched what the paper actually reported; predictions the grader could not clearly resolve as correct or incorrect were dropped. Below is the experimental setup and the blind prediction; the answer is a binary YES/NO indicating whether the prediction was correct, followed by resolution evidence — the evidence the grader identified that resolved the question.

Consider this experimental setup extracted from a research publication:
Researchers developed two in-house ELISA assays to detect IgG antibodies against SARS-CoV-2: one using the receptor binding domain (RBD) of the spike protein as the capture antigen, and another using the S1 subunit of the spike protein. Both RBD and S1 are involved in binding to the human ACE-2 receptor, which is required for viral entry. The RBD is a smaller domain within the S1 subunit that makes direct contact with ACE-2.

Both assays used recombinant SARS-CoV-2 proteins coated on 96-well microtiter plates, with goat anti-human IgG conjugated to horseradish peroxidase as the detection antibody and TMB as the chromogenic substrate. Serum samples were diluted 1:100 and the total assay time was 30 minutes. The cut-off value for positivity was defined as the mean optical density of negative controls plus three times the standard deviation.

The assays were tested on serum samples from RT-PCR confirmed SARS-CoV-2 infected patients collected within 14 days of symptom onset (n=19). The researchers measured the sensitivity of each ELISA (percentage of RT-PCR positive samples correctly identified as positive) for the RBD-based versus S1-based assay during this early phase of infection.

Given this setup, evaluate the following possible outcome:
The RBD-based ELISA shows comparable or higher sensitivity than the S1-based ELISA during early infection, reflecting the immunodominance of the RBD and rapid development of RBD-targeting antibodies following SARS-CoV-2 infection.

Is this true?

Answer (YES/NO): YES